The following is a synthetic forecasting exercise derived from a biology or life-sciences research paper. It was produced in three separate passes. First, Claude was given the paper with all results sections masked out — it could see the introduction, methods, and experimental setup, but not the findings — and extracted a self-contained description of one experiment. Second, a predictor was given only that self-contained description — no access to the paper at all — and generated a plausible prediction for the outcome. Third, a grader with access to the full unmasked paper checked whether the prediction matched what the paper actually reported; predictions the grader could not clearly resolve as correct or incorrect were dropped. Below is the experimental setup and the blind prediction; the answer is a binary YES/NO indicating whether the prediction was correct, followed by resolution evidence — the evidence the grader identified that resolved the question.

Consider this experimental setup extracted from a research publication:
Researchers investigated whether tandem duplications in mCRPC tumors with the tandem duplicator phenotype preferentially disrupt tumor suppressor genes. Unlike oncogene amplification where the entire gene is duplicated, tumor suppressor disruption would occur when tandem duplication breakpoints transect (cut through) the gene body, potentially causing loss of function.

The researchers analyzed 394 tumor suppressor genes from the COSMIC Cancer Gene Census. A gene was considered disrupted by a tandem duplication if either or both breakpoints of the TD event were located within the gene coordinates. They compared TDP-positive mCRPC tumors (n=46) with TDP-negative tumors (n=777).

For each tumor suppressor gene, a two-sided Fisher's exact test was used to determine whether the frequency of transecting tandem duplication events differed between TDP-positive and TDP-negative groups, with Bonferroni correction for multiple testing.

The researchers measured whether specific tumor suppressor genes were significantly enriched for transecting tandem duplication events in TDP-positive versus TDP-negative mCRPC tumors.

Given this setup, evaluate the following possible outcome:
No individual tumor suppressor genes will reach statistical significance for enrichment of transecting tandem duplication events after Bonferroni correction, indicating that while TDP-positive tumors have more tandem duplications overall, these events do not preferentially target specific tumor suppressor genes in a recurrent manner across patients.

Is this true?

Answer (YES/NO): NO